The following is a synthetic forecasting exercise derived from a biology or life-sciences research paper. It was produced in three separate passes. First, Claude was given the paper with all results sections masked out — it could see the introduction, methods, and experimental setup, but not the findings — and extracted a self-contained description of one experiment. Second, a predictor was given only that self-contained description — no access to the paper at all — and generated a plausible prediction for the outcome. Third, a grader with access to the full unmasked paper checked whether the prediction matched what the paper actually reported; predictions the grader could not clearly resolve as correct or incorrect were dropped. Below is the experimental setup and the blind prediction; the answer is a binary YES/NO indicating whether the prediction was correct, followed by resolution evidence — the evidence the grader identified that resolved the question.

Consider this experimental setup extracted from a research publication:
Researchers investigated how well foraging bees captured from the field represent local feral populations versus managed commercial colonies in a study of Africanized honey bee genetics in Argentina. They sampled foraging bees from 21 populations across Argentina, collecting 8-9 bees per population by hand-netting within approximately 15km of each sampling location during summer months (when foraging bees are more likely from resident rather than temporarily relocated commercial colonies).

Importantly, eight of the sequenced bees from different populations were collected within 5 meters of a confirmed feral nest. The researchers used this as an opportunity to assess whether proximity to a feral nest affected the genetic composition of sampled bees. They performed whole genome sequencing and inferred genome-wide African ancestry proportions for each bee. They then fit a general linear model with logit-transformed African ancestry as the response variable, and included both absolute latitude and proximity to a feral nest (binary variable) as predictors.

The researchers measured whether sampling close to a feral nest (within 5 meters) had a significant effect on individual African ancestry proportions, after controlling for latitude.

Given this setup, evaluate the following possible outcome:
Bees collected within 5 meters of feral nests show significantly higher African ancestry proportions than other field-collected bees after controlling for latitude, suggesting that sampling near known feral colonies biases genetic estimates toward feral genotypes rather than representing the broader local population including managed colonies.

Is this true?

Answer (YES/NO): NO